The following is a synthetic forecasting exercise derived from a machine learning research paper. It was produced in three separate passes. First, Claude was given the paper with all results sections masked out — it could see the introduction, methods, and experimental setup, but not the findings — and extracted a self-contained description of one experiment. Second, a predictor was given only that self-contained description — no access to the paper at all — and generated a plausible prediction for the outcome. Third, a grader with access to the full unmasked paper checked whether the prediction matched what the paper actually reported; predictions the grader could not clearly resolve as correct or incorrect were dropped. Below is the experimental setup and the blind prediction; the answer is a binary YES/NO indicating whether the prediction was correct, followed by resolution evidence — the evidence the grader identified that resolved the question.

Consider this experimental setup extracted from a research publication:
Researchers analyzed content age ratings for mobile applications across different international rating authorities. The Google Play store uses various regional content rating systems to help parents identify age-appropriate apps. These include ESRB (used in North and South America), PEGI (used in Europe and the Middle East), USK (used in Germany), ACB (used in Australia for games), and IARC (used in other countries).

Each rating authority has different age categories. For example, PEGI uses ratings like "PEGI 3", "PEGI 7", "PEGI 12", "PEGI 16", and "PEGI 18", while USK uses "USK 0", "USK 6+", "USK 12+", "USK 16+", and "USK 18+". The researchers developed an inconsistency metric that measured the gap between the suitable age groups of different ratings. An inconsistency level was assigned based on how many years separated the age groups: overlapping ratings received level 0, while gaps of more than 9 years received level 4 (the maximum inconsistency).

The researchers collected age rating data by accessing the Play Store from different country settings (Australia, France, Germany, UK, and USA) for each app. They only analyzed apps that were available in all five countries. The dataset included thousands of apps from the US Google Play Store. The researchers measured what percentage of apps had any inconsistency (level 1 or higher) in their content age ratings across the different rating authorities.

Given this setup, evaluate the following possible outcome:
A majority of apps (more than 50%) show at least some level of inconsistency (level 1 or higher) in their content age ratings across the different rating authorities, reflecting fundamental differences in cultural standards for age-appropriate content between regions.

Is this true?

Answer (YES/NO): NO